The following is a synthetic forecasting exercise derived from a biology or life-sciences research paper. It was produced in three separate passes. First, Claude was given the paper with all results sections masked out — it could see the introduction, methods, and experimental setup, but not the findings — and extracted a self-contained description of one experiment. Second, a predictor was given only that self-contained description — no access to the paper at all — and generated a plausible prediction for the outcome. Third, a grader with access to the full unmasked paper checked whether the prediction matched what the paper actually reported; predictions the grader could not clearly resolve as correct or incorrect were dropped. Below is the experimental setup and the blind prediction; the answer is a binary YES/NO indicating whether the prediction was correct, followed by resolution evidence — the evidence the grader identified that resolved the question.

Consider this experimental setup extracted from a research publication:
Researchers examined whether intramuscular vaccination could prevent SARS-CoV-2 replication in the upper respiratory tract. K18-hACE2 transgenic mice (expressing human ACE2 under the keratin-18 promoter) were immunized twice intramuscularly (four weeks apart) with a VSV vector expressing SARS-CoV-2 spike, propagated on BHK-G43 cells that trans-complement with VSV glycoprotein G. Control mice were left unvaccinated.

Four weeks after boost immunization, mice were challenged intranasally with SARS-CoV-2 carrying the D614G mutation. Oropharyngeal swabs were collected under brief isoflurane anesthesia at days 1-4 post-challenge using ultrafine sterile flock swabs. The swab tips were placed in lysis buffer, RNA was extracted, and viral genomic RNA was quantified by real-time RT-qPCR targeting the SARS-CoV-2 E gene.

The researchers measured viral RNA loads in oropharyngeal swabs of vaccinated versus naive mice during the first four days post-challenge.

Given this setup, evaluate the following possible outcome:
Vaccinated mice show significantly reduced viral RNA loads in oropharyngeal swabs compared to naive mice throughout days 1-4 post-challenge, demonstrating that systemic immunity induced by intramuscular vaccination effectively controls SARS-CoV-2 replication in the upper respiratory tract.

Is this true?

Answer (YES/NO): NO